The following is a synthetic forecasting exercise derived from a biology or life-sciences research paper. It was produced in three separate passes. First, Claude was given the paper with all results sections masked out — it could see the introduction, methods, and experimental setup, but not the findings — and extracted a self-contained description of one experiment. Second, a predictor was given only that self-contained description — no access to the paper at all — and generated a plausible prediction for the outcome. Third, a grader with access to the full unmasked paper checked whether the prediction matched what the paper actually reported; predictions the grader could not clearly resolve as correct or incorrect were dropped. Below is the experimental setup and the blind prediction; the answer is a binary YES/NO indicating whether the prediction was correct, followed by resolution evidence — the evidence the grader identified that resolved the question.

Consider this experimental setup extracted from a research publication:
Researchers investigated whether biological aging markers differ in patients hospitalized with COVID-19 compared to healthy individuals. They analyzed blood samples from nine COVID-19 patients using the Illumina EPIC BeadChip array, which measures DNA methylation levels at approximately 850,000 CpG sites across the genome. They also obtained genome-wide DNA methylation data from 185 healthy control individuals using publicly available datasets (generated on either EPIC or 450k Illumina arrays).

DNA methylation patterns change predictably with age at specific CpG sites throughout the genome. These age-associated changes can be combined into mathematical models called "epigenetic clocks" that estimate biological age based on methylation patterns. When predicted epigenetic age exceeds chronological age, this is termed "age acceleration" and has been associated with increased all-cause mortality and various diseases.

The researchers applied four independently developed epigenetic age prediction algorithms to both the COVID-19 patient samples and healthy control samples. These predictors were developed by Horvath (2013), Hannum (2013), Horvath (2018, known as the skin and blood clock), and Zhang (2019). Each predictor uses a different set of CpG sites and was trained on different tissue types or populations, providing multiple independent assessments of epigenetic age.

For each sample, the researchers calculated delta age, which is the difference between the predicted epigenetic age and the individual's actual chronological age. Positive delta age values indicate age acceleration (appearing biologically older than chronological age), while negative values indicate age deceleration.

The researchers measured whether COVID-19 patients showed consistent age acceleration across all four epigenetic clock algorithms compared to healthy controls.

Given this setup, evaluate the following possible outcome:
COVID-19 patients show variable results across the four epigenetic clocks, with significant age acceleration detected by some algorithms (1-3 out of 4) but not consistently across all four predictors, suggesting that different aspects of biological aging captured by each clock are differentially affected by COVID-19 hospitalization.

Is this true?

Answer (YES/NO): NO